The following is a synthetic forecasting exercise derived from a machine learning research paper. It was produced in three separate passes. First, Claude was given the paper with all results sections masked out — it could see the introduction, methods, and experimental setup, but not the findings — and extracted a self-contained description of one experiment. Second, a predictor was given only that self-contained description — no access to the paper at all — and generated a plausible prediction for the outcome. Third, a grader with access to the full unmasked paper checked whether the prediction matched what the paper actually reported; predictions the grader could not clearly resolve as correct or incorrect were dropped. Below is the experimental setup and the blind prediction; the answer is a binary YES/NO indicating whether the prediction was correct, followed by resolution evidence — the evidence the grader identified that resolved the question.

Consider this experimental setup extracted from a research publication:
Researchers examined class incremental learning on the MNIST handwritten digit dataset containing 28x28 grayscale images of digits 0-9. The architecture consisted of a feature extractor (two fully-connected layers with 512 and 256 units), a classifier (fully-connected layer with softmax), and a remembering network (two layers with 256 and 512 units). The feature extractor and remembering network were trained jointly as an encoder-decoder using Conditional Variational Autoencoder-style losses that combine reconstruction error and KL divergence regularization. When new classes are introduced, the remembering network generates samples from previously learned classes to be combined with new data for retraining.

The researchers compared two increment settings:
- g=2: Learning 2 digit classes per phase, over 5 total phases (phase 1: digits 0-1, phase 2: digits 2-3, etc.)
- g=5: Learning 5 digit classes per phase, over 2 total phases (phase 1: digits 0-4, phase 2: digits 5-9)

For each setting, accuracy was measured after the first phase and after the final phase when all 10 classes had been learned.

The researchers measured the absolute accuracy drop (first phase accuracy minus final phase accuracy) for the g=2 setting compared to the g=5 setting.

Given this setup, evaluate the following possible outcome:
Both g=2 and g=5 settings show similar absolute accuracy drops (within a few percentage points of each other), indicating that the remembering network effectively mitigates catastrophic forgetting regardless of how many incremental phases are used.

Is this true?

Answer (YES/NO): NO